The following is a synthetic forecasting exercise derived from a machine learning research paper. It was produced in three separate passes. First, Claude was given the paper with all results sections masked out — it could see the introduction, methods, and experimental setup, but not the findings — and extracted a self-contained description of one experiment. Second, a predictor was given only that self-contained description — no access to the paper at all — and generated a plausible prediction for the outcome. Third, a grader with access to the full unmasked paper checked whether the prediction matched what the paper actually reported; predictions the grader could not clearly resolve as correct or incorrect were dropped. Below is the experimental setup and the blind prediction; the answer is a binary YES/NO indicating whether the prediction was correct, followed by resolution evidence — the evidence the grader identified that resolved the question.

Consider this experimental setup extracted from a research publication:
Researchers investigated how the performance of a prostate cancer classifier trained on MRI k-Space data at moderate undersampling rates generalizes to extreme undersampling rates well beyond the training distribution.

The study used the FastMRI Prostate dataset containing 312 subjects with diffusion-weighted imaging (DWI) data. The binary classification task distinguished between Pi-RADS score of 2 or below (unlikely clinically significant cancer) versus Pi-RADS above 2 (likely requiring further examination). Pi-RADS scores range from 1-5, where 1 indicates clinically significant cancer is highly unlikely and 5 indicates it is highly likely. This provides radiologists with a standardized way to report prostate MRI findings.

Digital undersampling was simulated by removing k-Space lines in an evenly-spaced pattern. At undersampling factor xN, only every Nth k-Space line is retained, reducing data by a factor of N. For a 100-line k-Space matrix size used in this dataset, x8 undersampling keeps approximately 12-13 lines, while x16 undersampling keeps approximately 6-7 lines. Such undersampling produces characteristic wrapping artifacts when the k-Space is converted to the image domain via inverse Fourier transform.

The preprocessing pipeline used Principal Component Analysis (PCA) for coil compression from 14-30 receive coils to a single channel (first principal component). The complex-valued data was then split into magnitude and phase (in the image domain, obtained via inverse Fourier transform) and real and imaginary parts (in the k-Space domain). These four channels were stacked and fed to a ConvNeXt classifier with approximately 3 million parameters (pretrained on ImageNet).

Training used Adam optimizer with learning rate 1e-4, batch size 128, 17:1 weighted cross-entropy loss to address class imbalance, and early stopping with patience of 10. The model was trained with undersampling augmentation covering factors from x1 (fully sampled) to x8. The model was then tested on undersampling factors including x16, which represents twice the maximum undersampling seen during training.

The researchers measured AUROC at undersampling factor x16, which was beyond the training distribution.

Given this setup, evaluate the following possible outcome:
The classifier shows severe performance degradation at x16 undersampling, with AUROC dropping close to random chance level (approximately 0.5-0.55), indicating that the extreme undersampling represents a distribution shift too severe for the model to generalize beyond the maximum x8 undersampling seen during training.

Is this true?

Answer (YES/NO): NO